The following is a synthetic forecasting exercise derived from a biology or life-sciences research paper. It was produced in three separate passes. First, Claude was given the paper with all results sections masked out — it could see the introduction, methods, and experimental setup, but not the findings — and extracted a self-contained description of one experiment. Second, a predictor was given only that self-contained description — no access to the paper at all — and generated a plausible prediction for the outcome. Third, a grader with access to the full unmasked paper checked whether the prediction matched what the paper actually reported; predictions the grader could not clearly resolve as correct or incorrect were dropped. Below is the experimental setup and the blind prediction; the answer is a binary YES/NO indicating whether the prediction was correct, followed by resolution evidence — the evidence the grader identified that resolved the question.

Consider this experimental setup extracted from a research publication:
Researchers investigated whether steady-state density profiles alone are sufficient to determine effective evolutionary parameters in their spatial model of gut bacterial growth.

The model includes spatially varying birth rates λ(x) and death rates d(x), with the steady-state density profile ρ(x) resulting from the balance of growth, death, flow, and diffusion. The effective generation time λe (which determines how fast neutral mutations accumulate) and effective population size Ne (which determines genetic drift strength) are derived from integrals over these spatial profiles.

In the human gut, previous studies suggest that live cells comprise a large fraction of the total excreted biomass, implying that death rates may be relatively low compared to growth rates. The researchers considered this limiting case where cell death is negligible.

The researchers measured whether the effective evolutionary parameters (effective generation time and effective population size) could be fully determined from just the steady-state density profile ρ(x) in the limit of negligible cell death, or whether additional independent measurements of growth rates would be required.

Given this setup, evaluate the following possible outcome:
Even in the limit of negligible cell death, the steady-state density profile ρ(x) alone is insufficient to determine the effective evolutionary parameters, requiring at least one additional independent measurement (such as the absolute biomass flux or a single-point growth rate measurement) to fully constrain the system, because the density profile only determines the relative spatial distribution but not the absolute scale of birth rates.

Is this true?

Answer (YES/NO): NO